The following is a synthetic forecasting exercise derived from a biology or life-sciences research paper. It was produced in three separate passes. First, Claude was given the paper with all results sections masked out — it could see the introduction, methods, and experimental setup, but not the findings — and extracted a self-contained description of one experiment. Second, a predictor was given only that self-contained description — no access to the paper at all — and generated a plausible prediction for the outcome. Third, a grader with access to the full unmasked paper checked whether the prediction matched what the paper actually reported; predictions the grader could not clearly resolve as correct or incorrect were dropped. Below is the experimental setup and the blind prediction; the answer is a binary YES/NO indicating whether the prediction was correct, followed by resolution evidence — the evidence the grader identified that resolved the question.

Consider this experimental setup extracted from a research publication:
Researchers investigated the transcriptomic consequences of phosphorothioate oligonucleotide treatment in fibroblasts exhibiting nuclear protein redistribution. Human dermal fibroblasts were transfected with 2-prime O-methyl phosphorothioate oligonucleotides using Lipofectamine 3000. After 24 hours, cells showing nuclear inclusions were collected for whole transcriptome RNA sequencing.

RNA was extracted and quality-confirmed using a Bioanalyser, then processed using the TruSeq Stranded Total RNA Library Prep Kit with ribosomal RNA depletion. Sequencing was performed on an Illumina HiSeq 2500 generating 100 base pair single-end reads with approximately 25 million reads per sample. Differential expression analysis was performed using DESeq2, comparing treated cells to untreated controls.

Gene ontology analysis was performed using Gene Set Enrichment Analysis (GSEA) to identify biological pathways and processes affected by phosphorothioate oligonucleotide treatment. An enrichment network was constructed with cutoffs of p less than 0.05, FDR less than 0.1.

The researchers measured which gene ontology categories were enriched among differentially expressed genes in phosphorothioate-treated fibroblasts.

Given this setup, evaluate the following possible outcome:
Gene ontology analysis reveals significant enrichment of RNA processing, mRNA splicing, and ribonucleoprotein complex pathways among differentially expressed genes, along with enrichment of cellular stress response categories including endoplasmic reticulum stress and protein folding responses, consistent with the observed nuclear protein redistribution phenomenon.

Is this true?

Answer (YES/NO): NO